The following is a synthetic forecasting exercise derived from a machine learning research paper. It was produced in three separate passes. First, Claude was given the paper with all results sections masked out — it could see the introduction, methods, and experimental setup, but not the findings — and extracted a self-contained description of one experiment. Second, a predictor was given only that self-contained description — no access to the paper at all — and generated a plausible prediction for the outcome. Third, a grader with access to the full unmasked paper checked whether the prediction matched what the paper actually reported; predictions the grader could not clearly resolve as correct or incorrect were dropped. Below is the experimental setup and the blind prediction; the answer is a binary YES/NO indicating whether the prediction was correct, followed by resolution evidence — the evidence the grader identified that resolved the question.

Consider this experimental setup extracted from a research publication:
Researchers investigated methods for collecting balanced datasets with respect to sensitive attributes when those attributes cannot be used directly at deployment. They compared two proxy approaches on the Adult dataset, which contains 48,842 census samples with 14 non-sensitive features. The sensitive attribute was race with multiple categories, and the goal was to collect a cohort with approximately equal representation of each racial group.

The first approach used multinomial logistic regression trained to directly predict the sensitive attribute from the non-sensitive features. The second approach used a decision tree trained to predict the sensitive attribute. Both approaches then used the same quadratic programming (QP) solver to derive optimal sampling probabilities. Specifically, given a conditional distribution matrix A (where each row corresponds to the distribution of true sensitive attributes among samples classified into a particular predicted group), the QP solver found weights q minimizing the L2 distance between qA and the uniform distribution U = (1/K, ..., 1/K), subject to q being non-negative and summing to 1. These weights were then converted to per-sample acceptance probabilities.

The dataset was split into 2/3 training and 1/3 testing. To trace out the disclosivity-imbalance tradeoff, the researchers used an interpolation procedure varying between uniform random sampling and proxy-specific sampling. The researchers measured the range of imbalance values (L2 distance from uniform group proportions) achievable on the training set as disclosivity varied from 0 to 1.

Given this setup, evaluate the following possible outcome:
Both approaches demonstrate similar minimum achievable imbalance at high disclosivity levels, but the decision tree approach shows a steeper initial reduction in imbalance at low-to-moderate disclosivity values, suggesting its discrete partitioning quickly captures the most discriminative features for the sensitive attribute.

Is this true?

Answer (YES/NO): NO